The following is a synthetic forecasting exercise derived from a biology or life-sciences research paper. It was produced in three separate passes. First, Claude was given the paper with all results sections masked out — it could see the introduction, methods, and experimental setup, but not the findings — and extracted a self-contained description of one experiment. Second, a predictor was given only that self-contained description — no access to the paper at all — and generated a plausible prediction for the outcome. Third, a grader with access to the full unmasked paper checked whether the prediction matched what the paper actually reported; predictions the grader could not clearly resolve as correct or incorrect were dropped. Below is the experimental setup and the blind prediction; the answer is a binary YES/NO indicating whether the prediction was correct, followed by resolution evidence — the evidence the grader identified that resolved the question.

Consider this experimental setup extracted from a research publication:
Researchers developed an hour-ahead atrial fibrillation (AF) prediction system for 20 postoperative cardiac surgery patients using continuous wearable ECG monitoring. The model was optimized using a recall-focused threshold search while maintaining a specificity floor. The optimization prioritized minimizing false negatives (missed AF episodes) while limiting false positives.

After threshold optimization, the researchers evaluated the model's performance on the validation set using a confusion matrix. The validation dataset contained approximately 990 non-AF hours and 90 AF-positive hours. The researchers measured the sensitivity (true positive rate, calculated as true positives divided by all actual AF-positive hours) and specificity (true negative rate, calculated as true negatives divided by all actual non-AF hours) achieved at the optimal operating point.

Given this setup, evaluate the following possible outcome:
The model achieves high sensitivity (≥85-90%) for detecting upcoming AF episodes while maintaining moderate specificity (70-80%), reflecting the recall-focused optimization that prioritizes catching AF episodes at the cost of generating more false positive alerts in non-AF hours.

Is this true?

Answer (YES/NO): NO